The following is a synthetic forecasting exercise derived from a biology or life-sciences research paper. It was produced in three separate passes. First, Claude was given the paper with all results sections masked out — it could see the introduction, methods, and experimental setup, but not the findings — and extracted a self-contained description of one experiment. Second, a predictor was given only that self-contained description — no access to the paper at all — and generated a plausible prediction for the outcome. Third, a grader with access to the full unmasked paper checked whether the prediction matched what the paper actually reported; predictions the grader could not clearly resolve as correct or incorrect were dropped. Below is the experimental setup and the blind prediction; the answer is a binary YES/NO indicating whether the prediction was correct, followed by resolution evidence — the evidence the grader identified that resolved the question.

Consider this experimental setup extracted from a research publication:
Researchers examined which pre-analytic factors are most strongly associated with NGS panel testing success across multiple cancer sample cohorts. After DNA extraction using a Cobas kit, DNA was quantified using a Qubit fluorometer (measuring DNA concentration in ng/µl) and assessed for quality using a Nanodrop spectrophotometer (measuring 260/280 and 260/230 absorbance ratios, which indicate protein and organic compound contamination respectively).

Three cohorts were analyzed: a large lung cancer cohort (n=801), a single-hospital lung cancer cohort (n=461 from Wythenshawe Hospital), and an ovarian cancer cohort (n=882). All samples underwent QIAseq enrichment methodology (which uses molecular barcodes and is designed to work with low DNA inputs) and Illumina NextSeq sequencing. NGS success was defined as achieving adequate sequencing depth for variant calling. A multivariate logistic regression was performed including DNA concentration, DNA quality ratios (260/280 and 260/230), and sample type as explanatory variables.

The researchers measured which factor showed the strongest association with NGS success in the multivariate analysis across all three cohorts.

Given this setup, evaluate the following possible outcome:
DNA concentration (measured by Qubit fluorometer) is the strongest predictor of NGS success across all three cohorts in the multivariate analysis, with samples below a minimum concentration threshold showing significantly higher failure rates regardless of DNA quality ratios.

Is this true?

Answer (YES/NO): NO